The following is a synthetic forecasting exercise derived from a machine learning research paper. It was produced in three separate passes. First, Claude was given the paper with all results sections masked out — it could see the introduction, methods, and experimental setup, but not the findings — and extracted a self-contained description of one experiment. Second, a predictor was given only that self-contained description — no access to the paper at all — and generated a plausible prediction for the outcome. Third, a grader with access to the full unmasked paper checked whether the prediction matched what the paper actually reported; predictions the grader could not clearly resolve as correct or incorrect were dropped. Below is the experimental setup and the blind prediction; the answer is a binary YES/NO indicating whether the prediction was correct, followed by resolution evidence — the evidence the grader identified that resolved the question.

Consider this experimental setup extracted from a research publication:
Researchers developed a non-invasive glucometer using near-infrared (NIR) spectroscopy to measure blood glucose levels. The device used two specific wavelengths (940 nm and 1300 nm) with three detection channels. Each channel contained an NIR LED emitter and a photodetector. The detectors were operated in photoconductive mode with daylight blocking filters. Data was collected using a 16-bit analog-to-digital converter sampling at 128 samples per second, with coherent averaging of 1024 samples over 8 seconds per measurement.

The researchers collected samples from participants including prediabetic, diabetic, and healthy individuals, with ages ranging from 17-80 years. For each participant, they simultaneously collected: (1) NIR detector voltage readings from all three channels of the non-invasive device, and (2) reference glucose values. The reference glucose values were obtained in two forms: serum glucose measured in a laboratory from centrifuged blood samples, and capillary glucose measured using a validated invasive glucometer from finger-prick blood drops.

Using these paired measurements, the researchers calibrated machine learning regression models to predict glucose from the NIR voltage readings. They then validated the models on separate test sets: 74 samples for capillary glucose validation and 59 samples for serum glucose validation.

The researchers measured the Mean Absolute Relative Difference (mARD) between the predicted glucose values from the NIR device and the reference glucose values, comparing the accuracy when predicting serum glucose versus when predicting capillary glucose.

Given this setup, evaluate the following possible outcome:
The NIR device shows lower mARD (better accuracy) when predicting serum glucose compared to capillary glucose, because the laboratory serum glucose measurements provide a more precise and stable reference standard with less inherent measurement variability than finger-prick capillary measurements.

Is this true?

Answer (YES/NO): YES